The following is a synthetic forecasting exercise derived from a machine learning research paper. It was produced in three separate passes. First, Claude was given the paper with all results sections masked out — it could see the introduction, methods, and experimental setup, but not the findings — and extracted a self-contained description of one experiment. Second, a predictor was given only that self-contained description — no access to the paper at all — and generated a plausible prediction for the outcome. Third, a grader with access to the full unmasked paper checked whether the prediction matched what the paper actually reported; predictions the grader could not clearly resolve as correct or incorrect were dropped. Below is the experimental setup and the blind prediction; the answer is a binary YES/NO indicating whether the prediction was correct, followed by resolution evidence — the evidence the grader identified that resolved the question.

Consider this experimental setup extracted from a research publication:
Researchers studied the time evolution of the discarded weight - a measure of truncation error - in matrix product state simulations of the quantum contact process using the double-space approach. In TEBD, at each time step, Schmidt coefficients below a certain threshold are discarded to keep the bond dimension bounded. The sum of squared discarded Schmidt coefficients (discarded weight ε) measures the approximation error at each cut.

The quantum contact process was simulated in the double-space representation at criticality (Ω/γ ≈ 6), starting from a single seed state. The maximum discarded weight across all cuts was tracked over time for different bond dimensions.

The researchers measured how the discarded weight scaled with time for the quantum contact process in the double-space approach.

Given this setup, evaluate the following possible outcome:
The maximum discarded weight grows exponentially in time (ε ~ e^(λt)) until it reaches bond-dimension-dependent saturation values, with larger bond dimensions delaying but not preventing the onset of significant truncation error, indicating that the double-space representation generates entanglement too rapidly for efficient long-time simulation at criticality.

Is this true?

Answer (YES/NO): NO